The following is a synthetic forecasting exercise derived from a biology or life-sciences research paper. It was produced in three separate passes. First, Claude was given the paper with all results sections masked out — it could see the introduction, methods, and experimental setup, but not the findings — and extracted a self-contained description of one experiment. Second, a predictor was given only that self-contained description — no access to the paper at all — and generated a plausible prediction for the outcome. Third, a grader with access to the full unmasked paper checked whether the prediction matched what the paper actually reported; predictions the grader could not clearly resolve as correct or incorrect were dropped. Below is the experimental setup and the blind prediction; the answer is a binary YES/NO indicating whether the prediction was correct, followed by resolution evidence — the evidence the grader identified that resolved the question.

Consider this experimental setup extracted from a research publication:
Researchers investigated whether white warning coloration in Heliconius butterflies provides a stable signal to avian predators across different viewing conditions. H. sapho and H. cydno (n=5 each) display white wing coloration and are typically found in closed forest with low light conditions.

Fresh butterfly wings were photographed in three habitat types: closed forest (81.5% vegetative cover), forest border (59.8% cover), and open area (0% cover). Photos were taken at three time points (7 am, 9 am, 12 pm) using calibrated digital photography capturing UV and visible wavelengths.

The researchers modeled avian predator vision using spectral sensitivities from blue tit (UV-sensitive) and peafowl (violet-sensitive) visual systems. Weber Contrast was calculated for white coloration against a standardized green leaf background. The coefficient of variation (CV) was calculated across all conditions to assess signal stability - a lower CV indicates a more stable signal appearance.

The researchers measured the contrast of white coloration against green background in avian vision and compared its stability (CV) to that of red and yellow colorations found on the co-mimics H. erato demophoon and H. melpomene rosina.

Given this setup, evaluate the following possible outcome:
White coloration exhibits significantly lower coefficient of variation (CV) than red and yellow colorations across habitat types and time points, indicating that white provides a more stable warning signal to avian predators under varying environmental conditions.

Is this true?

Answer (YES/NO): NO